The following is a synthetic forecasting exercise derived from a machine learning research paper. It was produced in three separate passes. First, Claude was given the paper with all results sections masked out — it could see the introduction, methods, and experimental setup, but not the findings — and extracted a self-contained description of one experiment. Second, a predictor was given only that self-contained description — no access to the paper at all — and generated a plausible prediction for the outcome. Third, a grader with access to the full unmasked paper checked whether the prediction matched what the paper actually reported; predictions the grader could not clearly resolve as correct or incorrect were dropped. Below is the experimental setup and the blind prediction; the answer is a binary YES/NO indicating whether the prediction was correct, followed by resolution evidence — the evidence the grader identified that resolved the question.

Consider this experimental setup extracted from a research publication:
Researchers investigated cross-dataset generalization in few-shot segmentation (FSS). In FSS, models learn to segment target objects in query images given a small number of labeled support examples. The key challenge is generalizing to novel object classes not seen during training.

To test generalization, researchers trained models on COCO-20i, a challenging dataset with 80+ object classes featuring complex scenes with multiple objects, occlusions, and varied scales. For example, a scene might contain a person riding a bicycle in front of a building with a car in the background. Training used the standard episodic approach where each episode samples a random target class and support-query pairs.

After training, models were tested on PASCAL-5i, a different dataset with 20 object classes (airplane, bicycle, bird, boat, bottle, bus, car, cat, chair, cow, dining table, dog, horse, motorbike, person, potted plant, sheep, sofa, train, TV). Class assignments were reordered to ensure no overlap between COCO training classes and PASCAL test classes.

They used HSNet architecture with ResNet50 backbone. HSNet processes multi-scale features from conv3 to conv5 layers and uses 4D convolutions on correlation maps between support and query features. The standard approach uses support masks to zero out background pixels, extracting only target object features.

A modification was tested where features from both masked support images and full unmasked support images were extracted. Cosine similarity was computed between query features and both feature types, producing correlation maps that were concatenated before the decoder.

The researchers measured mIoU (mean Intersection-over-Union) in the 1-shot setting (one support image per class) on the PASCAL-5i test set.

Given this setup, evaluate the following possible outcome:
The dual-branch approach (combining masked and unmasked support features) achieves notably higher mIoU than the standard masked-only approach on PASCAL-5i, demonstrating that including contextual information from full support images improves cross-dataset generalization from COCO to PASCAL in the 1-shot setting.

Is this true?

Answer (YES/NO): YES